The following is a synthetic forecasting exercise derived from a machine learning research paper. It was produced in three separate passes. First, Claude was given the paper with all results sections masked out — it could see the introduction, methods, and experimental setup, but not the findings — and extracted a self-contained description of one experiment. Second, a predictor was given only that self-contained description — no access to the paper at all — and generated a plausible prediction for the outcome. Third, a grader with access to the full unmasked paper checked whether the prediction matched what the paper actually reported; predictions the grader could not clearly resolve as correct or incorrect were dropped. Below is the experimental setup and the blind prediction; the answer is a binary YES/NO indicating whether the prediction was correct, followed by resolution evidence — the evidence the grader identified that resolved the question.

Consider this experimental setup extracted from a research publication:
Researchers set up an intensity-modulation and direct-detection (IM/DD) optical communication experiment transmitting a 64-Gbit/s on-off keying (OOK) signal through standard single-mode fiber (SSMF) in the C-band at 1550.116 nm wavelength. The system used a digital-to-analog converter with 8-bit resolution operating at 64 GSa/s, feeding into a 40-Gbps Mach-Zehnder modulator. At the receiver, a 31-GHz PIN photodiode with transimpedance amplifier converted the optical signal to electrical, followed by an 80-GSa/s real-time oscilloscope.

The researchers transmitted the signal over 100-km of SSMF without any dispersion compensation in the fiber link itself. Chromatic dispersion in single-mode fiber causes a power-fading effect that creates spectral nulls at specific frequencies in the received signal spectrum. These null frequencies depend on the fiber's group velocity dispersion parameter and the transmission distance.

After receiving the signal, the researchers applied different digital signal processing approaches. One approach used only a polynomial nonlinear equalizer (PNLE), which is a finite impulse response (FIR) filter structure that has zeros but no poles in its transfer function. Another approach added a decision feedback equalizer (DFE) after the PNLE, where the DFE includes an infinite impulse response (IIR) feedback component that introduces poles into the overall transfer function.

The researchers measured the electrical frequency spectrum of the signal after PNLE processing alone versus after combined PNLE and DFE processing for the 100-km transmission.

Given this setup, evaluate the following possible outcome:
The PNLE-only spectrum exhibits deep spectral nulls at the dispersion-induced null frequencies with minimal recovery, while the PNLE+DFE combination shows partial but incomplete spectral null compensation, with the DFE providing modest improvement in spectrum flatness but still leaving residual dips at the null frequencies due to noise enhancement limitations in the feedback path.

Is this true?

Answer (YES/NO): NO